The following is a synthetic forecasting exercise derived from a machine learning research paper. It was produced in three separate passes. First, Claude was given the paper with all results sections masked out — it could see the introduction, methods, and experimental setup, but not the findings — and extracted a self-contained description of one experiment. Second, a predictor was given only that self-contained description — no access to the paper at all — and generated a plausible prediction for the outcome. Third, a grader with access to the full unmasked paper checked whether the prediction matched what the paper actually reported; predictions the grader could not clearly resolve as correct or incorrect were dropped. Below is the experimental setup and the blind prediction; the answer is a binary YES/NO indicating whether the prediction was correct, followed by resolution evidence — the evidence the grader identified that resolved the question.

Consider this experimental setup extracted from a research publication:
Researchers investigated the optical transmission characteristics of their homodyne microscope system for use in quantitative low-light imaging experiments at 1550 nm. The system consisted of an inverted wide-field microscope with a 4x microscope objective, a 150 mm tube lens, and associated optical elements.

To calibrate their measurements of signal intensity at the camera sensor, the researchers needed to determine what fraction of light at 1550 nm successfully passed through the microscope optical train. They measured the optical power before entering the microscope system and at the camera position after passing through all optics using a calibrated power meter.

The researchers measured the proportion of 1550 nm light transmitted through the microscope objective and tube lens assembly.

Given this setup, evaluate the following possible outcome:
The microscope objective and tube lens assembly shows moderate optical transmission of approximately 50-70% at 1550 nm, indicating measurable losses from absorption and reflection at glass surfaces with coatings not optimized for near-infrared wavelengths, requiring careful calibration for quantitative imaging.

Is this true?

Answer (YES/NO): YES